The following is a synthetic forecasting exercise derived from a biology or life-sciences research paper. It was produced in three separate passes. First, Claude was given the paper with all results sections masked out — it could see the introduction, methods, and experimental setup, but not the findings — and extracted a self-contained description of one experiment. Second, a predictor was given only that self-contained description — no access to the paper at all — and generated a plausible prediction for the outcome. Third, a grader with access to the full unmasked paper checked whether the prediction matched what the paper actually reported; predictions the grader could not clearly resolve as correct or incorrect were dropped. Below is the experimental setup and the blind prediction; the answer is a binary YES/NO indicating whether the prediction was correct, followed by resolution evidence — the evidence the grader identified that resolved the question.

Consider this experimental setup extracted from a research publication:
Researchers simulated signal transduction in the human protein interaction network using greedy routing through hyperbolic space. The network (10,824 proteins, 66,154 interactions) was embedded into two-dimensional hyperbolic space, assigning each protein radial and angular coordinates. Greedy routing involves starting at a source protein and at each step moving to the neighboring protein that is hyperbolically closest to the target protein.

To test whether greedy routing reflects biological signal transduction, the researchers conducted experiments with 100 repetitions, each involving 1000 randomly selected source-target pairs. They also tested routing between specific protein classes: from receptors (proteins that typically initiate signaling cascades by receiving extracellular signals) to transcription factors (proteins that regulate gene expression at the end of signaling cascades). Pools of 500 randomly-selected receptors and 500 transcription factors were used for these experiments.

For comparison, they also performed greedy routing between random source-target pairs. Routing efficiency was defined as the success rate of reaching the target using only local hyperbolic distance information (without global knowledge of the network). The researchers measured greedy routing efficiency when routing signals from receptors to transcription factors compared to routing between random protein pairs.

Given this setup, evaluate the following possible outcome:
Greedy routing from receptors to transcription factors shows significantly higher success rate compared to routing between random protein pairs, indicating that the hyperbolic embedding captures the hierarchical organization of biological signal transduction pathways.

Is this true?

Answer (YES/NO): YES